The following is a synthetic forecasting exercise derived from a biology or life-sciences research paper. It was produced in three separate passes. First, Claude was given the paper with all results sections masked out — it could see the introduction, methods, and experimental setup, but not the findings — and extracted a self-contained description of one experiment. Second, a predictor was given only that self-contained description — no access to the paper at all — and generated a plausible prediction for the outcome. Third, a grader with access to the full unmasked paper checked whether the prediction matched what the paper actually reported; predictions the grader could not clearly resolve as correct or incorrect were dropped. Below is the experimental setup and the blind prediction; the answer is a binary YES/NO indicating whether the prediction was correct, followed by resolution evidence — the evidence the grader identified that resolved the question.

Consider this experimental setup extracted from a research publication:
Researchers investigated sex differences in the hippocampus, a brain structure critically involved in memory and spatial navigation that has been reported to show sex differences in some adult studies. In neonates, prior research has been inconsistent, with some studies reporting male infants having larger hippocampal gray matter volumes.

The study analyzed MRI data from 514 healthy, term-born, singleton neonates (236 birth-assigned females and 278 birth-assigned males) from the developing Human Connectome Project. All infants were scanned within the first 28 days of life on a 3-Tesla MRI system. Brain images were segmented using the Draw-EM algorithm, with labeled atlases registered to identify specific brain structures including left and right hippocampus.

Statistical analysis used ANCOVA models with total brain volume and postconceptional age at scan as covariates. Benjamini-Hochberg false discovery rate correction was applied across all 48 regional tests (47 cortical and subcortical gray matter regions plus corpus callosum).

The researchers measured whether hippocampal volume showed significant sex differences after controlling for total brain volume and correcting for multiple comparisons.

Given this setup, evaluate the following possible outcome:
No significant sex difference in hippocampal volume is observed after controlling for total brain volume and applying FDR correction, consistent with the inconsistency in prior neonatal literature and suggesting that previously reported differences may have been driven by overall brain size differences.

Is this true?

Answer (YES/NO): YES